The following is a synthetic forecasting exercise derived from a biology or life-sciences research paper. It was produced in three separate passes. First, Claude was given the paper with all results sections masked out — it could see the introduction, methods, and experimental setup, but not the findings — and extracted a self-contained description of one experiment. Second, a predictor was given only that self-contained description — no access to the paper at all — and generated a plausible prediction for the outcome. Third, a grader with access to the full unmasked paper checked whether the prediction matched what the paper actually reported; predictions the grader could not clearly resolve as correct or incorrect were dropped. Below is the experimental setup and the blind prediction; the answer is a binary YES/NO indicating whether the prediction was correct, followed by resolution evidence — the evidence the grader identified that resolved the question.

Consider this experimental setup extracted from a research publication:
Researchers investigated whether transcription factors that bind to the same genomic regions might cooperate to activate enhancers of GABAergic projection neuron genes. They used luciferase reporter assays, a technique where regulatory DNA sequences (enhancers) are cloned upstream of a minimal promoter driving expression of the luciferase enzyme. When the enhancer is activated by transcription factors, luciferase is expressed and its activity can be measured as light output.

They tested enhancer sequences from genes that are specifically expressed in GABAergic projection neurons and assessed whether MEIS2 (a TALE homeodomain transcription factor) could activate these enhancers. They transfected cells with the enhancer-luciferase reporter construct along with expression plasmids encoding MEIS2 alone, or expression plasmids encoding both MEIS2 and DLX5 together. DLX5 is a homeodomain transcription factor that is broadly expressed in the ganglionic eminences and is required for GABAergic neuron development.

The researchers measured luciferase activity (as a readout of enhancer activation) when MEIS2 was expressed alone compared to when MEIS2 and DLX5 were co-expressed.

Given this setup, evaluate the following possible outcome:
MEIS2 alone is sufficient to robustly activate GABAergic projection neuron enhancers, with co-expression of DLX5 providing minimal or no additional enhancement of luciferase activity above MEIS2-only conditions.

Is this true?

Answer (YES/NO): NO